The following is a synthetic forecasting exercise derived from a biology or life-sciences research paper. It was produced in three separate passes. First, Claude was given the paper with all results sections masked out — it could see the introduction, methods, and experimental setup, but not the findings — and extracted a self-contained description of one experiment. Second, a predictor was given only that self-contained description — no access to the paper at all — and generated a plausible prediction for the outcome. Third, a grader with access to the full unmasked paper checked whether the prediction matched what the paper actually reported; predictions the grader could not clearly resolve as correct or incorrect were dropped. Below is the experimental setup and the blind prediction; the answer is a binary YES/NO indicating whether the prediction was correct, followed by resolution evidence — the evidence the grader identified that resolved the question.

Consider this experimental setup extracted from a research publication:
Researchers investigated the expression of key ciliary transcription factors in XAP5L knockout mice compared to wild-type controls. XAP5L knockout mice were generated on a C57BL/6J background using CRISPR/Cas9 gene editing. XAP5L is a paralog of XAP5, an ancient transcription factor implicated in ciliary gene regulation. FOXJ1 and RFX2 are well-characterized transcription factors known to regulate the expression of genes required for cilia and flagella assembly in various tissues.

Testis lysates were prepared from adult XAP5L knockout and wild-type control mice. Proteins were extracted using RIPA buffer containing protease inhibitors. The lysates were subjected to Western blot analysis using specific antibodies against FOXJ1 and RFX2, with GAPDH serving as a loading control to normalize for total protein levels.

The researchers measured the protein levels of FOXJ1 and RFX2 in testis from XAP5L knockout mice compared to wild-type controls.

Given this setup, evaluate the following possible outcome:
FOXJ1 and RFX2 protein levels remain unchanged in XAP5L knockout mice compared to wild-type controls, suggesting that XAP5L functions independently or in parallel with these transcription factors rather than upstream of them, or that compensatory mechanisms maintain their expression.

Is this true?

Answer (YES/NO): NO